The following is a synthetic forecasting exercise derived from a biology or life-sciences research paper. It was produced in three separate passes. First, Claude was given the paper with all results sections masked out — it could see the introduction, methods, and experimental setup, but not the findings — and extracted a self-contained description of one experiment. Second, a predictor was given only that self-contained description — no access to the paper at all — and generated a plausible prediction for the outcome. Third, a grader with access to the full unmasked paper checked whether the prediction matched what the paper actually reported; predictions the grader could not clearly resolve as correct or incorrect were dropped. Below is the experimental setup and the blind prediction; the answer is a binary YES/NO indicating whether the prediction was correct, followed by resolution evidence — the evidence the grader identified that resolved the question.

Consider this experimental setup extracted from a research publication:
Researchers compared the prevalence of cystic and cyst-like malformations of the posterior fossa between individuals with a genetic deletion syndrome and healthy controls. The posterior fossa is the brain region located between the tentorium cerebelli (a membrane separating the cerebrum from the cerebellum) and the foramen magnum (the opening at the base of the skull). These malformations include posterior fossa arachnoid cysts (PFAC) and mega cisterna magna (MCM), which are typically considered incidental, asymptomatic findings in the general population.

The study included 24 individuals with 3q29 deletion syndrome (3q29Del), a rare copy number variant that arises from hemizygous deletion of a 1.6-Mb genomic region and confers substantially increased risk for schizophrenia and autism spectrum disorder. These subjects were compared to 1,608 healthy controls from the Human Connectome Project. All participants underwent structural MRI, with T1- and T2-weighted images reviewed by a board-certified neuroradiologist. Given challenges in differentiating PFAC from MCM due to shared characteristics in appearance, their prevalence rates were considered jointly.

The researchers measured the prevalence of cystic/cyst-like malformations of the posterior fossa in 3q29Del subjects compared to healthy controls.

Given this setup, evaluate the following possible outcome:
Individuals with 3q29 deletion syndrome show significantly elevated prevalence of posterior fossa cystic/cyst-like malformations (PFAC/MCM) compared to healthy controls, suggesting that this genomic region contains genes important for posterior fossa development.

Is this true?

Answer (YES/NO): YES